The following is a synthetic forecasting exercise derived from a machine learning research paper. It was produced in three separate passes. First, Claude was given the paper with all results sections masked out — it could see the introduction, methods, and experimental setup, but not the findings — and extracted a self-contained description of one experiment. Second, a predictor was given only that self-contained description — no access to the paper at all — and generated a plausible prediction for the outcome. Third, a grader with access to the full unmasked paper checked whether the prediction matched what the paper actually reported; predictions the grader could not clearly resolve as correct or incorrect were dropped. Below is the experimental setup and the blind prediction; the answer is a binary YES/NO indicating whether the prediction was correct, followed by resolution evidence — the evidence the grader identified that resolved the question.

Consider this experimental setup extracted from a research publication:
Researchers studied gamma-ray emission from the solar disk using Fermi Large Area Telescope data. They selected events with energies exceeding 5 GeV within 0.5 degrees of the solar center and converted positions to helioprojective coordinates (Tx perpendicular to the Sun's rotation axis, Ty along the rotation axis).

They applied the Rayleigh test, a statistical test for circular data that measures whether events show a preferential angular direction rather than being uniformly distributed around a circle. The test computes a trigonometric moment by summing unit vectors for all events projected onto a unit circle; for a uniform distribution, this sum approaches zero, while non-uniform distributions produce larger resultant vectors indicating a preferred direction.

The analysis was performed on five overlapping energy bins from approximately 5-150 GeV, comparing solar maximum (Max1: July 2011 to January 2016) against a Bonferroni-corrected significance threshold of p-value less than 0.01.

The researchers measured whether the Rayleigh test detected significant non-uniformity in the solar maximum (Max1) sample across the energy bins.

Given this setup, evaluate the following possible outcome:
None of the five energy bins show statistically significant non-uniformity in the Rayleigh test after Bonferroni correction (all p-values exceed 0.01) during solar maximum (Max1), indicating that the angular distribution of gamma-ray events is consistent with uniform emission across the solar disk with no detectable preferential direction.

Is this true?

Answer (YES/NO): NO